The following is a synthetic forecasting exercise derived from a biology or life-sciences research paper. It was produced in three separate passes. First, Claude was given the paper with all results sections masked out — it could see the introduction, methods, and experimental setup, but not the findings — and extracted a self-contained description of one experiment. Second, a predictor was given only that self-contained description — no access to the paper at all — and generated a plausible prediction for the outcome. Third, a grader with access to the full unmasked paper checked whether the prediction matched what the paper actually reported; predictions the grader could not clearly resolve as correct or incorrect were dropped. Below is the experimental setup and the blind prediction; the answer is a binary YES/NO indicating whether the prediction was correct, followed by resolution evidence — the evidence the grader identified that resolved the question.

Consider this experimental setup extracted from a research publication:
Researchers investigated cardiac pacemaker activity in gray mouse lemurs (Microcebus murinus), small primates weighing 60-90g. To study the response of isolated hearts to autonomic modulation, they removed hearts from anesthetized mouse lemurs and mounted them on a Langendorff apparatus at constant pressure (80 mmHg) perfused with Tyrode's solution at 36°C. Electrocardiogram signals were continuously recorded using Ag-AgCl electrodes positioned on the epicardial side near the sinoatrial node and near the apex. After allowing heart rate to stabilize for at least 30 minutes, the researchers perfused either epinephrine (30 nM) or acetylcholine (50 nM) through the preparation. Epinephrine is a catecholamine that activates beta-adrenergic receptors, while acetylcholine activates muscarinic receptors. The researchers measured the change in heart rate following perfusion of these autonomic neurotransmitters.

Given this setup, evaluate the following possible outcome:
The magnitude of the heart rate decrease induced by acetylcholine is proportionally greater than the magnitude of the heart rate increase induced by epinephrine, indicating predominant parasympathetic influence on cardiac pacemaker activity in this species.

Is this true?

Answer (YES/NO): NO